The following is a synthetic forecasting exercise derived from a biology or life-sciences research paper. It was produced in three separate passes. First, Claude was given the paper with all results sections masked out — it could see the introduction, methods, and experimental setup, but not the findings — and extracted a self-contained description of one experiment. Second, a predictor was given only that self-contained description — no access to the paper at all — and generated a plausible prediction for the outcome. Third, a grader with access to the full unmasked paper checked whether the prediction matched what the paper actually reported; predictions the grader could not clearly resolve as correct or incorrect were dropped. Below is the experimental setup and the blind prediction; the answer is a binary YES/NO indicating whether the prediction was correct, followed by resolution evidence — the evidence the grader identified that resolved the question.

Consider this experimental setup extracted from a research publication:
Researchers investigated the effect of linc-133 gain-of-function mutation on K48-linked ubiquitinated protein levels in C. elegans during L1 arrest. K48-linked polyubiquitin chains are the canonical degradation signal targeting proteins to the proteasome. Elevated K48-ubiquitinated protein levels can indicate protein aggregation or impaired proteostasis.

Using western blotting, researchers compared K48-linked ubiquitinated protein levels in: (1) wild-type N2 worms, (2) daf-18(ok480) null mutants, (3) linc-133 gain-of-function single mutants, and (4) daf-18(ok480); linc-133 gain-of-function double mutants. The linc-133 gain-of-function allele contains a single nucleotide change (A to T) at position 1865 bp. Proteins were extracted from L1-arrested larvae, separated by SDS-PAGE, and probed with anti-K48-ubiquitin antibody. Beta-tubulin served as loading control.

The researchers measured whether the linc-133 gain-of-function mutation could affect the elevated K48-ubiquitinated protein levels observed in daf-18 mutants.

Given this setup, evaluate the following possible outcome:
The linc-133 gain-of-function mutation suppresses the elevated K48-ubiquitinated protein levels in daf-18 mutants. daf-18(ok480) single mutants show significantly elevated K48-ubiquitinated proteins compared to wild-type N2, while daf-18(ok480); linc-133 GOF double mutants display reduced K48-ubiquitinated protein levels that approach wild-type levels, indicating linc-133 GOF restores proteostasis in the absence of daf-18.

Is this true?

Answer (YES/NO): NO